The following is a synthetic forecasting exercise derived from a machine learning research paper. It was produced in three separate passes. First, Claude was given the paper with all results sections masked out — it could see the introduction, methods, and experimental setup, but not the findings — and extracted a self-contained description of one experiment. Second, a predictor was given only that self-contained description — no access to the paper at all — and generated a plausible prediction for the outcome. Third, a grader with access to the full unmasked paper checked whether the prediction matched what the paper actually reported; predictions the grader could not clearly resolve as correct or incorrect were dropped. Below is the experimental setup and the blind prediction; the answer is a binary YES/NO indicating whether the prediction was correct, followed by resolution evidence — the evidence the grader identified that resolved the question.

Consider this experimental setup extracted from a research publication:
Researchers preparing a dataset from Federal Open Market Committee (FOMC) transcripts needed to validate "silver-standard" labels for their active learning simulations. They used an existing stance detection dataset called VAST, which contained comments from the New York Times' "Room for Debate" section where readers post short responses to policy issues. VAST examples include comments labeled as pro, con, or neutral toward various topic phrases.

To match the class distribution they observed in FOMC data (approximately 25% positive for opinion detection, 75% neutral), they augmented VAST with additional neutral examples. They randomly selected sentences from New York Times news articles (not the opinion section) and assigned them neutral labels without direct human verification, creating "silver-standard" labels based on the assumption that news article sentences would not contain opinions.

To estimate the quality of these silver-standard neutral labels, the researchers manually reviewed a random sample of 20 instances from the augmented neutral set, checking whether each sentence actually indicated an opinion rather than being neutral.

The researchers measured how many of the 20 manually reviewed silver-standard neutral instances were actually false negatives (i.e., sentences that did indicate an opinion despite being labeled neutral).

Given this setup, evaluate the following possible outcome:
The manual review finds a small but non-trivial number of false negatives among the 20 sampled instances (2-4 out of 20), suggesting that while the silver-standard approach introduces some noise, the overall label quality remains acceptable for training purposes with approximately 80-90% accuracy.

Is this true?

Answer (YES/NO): NO